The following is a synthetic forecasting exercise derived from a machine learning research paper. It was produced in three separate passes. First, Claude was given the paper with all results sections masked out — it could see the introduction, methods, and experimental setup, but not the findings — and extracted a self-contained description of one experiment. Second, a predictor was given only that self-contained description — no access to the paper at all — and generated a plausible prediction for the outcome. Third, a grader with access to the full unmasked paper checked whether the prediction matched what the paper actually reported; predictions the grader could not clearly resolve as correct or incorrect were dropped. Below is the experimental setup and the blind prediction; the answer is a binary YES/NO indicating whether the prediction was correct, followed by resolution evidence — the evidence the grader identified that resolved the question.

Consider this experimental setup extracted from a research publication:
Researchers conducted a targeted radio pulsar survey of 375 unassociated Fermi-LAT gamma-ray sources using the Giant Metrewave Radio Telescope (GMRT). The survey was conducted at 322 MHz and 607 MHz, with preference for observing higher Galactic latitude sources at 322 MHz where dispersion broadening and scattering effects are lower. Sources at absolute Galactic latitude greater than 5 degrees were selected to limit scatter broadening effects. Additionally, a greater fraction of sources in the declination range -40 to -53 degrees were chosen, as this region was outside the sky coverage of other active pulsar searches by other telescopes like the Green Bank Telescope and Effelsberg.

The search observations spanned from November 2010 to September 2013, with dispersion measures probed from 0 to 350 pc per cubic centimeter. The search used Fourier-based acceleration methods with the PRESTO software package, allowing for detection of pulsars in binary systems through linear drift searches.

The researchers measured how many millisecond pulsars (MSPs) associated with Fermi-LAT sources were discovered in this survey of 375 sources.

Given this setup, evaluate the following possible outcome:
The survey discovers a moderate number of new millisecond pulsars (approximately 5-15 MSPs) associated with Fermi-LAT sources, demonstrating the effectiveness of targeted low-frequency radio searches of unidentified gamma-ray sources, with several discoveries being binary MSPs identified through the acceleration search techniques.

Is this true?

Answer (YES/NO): NO